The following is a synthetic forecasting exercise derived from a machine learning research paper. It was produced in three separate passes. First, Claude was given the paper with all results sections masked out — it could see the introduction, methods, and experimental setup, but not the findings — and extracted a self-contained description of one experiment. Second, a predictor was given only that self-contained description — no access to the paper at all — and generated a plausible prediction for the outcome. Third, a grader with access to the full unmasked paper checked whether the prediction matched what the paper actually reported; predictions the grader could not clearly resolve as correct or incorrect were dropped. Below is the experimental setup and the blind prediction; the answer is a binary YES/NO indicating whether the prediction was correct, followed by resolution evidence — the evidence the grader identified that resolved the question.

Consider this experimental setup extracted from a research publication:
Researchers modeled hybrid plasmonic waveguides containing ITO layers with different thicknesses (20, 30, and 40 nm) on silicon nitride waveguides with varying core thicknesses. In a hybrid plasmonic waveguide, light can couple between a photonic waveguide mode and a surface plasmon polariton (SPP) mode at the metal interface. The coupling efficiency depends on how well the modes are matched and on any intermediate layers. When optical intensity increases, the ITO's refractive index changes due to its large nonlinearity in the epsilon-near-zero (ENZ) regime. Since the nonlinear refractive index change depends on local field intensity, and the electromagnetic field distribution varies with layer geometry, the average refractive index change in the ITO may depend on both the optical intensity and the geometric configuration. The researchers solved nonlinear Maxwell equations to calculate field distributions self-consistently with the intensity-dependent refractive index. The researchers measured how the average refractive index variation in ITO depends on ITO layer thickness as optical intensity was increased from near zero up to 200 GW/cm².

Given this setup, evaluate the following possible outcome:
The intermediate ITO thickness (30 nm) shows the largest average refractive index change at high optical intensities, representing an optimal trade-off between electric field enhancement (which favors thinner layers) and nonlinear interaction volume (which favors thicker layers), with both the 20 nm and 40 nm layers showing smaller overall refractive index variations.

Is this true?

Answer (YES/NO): NO